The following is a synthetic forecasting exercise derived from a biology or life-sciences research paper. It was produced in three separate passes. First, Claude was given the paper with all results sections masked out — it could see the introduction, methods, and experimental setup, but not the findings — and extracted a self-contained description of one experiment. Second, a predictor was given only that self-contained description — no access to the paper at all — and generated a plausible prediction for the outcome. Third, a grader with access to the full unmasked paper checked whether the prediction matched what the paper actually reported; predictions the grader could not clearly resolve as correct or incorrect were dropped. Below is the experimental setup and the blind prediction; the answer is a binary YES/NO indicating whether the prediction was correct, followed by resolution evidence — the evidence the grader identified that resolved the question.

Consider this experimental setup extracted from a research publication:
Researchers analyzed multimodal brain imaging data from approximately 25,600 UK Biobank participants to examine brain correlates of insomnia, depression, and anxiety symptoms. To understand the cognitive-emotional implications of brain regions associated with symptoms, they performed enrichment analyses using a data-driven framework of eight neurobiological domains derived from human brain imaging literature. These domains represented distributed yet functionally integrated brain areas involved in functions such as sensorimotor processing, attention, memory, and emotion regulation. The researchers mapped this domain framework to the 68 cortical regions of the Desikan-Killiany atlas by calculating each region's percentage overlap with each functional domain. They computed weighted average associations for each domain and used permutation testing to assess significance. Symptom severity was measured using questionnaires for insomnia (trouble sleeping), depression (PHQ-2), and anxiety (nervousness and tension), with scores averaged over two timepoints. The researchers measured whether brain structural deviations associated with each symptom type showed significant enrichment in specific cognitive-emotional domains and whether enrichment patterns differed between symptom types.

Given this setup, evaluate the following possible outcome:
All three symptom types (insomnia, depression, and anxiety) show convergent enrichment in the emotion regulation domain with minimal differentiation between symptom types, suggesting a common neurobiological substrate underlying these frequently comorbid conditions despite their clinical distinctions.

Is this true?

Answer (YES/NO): NO